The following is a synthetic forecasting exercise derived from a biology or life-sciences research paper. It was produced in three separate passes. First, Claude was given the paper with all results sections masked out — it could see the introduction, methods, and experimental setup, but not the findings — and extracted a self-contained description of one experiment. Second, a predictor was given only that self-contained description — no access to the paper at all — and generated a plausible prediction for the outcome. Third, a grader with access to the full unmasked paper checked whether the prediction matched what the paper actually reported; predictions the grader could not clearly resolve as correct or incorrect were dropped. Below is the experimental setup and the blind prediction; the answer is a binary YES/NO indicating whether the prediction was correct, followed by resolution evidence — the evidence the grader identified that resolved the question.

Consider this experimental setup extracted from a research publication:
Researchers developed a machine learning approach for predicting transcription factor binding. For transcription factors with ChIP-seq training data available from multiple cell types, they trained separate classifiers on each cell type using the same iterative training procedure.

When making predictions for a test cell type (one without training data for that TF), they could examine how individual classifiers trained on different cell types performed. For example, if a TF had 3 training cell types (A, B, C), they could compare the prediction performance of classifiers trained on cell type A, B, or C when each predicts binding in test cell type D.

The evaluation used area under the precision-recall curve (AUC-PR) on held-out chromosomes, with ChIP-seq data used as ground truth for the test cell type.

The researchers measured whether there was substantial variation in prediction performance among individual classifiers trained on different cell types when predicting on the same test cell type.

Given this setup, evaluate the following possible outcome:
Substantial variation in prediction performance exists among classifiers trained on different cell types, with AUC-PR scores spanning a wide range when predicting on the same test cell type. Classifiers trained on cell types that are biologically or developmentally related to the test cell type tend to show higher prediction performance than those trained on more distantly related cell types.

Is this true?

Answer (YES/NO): NO